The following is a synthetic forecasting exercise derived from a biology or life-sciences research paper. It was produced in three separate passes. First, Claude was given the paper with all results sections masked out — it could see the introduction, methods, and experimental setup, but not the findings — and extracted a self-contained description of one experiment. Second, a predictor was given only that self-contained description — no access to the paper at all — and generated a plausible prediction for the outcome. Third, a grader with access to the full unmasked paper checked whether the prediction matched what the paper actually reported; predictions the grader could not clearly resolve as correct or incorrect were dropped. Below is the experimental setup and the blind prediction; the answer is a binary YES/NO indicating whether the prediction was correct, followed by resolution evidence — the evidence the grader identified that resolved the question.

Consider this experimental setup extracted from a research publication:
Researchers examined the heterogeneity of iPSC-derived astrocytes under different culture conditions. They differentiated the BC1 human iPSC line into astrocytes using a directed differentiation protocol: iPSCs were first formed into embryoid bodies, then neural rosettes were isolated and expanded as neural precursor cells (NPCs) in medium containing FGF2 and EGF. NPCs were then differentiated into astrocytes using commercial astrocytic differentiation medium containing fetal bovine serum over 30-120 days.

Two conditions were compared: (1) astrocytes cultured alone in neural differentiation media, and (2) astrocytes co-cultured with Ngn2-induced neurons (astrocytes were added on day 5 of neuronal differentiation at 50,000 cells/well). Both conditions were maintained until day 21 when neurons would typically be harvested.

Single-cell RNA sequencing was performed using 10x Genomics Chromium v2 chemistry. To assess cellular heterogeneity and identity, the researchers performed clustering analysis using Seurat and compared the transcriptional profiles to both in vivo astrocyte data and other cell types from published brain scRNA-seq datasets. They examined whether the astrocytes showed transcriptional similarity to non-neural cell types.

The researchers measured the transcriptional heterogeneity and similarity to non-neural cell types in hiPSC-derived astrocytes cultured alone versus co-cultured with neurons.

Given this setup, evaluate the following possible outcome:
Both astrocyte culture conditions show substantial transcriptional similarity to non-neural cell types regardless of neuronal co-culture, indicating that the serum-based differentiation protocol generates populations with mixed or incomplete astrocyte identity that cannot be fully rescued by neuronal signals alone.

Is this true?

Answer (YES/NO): NO